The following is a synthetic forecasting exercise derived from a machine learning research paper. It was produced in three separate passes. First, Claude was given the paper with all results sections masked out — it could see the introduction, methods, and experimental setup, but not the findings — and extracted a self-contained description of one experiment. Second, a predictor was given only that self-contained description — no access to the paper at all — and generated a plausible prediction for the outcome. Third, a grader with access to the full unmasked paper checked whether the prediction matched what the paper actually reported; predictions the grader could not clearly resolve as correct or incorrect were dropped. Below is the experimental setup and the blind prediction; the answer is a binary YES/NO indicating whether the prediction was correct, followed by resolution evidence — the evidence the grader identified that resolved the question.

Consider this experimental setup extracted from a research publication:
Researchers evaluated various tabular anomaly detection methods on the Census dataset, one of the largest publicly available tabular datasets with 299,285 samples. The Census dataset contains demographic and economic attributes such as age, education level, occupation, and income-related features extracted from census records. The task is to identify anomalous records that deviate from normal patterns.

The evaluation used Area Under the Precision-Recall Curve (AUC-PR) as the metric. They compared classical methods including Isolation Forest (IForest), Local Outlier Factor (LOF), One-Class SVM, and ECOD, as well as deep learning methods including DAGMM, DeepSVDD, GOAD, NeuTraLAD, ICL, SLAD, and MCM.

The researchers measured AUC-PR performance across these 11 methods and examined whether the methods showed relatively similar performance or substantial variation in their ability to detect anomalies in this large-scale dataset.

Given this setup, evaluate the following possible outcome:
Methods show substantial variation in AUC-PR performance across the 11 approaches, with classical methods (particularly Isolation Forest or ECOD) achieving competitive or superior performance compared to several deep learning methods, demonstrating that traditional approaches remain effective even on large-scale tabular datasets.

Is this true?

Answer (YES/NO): NO